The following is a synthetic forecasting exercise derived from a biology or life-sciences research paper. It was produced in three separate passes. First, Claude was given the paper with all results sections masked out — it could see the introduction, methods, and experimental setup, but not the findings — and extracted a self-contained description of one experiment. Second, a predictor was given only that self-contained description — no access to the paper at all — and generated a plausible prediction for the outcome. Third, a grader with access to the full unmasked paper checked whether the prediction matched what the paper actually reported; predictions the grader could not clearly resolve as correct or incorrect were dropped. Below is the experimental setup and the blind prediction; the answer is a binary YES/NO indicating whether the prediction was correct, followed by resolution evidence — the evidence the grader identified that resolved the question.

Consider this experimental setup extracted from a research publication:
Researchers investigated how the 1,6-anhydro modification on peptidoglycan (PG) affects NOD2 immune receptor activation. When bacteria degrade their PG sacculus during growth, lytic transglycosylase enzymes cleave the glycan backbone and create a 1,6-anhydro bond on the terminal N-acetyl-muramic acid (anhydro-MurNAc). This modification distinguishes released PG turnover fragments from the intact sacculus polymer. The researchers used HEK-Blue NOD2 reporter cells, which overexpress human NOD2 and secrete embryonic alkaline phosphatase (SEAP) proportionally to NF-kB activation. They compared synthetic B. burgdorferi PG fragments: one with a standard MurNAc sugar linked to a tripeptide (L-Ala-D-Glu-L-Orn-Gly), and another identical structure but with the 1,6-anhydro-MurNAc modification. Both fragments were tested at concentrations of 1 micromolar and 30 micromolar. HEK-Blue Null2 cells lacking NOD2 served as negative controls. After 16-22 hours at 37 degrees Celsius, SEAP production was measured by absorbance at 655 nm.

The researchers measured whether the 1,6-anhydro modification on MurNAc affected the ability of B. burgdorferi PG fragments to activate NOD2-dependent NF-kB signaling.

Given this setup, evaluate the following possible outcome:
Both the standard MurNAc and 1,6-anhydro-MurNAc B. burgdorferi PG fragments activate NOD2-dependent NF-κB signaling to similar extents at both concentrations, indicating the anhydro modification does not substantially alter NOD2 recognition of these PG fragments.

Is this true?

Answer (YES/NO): NO